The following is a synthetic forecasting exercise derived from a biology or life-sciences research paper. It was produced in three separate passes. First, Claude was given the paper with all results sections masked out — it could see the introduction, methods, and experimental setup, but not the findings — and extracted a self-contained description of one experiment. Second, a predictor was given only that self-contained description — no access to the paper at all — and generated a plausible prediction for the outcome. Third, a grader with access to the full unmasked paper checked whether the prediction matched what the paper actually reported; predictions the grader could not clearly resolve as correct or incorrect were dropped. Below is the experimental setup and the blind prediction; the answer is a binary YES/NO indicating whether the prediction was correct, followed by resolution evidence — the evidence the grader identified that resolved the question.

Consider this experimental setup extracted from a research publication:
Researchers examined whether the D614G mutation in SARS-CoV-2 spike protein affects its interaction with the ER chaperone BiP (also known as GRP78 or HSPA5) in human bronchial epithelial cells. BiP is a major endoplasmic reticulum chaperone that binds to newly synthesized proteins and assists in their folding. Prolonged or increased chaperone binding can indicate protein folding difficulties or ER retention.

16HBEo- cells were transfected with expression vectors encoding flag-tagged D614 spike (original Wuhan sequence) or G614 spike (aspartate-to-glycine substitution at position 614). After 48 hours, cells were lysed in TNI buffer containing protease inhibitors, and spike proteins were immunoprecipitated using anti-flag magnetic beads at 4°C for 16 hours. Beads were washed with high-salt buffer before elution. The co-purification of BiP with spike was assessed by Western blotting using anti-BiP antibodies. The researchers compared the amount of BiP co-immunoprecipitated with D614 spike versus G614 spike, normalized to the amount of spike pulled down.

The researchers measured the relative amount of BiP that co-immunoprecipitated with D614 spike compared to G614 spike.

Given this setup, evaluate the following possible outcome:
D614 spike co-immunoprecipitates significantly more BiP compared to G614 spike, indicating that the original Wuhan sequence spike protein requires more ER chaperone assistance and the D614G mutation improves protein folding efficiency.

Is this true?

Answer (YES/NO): YES